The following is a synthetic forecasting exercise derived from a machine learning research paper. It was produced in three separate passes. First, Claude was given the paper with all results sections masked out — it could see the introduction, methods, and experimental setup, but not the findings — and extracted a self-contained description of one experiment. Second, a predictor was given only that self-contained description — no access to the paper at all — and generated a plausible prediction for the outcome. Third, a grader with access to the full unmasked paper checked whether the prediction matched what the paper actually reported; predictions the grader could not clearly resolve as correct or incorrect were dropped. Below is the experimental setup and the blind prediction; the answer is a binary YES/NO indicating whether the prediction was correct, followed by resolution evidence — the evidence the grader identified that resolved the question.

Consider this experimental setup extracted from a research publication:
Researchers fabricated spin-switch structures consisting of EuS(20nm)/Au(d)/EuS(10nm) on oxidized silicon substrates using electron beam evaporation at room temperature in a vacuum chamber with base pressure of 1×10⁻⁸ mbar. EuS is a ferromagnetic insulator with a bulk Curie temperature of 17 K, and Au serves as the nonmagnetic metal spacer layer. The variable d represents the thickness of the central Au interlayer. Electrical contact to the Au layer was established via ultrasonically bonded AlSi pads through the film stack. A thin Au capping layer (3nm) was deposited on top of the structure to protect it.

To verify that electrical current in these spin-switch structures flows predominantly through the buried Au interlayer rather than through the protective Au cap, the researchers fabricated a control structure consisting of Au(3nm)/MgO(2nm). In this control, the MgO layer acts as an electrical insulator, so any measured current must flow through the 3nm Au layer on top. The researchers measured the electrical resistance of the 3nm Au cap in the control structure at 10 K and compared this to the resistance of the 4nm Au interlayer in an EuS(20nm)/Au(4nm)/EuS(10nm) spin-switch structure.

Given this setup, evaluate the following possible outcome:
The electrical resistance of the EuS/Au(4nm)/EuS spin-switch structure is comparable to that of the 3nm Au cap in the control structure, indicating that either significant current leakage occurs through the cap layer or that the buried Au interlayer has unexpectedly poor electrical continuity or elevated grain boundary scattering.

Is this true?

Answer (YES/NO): NO